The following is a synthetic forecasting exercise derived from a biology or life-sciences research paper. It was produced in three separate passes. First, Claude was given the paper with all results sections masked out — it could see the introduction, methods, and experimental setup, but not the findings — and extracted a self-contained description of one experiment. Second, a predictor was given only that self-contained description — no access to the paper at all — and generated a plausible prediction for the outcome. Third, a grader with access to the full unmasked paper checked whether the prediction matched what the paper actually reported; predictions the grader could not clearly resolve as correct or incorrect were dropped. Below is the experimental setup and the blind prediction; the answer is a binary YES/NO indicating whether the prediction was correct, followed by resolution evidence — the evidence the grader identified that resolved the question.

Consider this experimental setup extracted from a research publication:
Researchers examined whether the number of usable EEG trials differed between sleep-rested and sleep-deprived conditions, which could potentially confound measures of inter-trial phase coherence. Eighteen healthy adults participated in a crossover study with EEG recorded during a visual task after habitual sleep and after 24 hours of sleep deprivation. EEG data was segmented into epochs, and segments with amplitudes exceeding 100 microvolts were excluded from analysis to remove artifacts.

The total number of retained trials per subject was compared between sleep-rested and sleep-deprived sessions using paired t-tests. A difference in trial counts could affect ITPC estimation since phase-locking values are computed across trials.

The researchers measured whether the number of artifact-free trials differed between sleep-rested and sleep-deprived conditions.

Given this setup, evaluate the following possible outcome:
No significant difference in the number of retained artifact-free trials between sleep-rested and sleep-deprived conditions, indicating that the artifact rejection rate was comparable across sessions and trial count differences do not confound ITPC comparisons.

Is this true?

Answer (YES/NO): YES